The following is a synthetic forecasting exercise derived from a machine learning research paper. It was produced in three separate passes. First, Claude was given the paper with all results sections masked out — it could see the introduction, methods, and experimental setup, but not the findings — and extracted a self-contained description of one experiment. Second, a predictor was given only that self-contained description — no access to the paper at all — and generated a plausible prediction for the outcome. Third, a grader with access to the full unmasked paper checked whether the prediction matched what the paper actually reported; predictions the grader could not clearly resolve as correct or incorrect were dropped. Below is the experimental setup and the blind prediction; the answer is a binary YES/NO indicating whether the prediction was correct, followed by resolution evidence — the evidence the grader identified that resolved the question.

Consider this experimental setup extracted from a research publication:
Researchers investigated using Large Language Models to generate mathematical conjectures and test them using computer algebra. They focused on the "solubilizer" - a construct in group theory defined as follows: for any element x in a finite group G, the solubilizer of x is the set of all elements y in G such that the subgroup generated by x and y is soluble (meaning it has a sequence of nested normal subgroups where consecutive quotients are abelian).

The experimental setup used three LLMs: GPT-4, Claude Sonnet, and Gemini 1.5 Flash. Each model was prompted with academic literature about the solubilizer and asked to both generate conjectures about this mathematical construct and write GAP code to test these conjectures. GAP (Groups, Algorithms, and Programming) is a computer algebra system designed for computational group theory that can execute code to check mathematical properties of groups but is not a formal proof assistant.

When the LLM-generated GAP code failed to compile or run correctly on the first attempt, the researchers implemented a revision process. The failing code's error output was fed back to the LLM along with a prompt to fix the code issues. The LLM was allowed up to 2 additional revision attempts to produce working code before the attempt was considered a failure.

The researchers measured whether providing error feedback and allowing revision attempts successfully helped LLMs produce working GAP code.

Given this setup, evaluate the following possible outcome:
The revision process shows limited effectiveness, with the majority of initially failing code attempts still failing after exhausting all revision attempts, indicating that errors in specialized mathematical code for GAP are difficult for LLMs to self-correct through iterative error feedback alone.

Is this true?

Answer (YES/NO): YES